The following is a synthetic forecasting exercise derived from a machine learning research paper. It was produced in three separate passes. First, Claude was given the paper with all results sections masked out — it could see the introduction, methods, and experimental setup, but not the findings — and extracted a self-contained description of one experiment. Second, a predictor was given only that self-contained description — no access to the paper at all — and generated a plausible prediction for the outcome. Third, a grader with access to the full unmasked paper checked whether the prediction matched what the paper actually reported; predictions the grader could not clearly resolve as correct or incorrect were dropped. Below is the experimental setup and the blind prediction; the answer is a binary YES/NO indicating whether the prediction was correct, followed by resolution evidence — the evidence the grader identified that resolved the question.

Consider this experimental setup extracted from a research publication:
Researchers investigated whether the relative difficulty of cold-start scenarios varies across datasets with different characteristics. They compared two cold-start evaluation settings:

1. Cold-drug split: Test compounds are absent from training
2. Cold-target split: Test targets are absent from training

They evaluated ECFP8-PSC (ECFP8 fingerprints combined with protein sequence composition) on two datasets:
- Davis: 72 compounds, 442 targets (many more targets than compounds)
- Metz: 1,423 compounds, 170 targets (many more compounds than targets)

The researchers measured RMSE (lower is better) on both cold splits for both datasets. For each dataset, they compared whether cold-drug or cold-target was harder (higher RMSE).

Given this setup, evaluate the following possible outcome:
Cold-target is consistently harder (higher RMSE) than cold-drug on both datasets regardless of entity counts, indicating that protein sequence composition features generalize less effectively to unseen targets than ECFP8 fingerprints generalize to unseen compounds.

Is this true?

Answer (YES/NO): NO